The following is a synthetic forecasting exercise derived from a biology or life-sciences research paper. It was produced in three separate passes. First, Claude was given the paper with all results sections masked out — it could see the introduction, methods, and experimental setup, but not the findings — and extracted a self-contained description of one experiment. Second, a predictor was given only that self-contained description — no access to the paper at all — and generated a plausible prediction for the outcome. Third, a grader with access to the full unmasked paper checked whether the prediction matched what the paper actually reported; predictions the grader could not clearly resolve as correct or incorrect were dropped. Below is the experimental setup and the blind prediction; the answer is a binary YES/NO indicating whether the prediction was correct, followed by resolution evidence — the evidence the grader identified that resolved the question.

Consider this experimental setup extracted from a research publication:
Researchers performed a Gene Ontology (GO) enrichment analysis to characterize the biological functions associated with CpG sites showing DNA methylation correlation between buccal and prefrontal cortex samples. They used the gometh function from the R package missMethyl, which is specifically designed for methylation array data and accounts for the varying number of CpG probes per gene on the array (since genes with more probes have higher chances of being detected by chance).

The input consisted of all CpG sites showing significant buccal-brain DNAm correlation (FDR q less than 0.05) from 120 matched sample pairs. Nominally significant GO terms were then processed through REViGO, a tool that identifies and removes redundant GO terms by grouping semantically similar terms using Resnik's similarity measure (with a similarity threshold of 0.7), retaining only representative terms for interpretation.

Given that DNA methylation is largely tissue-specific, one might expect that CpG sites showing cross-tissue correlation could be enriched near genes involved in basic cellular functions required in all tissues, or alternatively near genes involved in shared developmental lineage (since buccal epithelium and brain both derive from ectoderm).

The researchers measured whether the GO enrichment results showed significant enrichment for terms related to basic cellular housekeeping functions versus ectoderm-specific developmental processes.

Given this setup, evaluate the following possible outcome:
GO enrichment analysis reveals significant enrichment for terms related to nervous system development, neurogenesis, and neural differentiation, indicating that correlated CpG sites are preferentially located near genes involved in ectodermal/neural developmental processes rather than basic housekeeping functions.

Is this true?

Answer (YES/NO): NO